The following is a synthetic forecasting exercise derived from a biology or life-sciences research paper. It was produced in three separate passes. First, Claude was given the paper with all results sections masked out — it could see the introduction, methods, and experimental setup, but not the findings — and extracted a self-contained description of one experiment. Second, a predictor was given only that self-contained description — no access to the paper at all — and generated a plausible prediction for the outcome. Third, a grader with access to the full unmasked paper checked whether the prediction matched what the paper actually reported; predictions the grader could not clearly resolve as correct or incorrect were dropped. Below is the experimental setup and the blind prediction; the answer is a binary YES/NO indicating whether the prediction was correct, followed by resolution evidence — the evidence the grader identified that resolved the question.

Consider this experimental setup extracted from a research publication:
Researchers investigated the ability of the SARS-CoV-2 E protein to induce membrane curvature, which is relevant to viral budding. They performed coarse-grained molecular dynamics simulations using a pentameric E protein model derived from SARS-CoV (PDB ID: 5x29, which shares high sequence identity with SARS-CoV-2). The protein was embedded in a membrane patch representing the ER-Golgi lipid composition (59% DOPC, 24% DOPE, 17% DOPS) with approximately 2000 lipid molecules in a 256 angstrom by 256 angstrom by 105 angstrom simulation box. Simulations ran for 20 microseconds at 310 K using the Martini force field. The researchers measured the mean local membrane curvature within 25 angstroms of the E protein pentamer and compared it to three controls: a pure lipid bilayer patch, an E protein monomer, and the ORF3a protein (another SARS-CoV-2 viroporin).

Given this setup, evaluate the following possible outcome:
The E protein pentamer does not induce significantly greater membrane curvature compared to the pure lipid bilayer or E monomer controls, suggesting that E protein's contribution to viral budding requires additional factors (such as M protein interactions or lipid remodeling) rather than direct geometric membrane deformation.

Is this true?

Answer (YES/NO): NO